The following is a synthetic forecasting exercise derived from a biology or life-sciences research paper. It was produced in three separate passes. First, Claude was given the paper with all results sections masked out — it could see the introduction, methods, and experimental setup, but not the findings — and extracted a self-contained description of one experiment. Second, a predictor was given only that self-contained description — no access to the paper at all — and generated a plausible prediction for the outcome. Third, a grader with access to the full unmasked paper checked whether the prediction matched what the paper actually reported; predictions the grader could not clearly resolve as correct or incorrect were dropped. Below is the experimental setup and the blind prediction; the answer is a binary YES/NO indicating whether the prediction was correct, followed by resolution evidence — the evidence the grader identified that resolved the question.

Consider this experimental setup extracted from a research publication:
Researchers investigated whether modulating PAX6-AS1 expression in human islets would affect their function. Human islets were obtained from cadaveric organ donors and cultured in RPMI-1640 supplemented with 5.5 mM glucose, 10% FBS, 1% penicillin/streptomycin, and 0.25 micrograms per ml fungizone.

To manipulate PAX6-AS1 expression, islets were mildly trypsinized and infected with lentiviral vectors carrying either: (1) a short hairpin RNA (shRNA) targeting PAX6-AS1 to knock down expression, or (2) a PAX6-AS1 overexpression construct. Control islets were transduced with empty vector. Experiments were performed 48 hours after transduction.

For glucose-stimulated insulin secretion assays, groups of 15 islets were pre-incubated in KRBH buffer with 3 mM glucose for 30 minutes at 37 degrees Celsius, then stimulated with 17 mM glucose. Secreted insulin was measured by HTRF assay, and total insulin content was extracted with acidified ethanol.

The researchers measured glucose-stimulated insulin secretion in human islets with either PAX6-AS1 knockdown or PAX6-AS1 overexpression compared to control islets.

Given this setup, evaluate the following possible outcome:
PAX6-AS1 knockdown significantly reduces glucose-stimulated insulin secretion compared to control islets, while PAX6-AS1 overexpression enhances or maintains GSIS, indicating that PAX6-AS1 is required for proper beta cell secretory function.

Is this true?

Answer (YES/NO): NO